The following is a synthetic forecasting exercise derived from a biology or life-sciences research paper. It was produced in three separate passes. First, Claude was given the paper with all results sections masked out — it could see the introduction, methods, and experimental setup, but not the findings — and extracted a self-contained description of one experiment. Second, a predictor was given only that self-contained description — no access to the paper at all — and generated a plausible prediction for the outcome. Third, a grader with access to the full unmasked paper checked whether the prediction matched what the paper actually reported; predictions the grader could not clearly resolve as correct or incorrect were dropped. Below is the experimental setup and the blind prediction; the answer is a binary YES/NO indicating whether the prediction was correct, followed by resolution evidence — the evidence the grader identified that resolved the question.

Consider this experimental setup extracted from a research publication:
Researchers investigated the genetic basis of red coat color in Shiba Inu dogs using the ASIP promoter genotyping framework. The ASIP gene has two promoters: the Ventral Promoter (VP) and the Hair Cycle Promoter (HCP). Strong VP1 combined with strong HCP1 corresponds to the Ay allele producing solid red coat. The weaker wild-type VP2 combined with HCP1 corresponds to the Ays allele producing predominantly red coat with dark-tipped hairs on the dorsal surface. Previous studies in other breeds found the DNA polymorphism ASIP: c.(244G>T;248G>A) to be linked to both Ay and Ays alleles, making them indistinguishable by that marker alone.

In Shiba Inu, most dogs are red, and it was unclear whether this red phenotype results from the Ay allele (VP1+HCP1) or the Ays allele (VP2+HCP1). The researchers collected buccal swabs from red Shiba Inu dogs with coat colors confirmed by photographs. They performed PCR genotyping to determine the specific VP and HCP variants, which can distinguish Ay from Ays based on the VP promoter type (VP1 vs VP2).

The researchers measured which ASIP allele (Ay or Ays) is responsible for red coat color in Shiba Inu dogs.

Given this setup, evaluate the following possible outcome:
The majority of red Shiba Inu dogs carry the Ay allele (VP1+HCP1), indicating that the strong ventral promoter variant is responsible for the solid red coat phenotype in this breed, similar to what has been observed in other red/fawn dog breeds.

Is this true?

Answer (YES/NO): YES